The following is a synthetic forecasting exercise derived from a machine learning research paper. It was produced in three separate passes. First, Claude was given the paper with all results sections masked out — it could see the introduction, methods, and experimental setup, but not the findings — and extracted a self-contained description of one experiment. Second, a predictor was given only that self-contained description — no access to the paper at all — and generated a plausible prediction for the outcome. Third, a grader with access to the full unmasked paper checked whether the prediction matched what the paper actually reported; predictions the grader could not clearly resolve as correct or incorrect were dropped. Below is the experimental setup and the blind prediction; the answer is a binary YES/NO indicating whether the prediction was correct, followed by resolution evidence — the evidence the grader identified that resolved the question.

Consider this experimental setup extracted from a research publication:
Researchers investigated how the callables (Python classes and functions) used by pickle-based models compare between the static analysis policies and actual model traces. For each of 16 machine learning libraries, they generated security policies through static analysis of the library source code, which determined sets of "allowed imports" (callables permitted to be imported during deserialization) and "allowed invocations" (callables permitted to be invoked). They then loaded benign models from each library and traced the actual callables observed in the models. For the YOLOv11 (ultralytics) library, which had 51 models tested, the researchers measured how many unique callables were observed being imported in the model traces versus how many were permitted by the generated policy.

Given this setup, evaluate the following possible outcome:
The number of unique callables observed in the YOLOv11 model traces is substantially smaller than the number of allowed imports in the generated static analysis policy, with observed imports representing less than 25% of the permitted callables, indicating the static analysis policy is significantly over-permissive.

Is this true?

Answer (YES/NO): YES